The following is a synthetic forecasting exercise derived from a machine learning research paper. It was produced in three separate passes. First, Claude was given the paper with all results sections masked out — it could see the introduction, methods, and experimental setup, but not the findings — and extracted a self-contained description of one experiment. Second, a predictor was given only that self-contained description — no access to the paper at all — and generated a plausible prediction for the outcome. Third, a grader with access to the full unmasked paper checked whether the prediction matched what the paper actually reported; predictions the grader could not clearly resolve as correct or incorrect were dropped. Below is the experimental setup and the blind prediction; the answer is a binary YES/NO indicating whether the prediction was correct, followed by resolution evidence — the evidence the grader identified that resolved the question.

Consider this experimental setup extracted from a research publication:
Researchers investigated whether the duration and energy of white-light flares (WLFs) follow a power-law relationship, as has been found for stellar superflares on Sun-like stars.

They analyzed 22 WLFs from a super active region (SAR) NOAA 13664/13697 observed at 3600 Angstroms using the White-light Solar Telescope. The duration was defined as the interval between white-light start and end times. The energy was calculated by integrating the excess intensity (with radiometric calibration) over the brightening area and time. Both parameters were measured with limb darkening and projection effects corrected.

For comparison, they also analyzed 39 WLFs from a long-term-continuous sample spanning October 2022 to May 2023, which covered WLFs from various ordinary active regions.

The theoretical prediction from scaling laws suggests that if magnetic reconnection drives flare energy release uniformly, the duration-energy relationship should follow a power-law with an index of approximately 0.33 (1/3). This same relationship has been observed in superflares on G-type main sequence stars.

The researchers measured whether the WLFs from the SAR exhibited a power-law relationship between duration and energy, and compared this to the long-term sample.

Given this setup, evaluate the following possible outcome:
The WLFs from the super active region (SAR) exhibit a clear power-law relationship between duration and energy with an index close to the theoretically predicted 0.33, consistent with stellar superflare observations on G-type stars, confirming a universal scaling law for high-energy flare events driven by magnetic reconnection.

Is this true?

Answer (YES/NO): YES